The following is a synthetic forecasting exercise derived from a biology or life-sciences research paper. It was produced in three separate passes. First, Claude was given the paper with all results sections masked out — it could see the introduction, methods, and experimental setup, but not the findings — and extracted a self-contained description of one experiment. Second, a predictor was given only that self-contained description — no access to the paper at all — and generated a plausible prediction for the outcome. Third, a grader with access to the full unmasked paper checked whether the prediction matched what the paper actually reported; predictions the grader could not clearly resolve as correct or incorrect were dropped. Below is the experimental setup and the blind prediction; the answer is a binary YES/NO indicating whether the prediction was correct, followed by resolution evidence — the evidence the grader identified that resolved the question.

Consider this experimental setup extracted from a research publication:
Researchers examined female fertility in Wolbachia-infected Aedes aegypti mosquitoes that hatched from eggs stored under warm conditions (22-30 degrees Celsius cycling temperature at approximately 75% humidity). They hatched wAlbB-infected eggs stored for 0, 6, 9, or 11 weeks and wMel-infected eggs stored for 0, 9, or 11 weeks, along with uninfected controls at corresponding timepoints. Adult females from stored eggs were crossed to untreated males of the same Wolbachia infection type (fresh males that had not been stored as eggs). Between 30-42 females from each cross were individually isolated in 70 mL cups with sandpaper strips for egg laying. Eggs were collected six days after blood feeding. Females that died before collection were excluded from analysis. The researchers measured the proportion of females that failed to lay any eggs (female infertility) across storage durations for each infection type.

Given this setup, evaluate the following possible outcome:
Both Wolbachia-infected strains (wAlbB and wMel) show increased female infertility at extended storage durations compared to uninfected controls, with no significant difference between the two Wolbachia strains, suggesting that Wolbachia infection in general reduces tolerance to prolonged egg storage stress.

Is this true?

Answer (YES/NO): NO